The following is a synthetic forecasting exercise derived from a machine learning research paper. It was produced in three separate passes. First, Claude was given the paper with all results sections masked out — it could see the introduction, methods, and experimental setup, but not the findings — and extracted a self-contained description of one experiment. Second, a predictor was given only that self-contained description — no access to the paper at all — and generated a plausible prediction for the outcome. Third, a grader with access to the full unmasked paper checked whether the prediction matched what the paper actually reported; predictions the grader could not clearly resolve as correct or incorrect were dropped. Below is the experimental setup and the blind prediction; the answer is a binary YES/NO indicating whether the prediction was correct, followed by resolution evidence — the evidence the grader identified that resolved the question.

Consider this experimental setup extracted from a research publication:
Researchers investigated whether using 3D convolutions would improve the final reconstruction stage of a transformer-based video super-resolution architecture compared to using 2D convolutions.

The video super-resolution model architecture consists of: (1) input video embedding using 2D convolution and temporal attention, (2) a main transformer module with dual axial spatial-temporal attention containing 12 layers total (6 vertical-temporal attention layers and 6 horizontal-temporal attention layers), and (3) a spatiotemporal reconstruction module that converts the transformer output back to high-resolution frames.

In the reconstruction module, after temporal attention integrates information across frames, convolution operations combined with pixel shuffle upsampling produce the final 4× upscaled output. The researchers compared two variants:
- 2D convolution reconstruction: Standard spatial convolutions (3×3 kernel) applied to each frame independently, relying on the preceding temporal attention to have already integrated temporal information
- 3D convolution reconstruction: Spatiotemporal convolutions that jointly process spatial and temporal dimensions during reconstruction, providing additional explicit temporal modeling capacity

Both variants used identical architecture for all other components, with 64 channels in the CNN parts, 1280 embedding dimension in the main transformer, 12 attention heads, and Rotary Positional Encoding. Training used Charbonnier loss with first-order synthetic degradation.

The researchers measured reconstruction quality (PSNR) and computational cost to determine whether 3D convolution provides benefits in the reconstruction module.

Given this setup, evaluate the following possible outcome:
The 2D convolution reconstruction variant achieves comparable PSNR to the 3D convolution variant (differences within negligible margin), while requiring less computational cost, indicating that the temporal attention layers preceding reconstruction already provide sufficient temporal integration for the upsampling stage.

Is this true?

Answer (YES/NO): YES